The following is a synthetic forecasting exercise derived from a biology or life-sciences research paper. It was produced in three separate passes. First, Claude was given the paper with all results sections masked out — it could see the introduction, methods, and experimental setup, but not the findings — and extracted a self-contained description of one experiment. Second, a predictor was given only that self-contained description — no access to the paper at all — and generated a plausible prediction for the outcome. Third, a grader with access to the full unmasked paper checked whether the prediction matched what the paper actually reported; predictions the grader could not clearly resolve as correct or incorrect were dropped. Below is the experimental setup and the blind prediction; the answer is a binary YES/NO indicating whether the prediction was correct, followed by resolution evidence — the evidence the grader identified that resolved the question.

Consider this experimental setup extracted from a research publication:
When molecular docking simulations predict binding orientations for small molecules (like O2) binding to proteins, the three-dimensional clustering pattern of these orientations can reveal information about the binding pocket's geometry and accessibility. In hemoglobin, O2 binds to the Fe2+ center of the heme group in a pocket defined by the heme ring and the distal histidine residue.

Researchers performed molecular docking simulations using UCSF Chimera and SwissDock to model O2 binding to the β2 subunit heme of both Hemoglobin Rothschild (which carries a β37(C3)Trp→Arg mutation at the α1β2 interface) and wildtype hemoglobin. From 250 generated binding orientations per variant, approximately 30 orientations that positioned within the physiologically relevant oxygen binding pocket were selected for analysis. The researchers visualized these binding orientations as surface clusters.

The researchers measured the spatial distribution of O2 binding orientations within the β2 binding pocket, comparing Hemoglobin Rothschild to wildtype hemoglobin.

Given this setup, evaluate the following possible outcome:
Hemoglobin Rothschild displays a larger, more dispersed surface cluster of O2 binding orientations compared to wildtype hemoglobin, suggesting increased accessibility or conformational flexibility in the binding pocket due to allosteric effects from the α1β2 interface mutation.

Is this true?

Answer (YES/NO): NO